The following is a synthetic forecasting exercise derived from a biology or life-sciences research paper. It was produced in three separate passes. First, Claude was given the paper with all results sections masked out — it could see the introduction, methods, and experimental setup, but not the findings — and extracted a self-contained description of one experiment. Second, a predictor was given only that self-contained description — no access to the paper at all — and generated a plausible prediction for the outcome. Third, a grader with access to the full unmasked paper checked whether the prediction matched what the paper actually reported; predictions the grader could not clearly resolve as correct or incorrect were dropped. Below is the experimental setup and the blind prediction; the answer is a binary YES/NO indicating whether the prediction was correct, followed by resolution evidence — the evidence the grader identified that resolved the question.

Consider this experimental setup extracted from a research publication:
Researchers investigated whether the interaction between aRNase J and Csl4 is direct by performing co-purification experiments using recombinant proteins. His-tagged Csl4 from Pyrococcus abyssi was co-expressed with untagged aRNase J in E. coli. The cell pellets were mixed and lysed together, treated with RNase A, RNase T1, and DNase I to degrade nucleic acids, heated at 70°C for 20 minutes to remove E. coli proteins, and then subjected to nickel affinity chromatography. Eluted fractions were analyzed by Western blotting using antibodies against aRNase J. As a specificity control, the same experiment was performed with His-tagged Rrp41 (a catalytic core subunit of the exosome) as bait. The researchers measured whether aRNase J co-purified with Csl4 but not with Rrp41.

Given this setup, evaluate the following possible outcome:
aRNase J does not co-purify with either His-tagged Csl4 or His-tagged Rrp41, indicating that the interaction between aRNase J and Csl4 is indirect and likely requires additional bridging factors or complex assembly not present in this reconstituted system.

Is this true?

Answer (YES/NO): NO